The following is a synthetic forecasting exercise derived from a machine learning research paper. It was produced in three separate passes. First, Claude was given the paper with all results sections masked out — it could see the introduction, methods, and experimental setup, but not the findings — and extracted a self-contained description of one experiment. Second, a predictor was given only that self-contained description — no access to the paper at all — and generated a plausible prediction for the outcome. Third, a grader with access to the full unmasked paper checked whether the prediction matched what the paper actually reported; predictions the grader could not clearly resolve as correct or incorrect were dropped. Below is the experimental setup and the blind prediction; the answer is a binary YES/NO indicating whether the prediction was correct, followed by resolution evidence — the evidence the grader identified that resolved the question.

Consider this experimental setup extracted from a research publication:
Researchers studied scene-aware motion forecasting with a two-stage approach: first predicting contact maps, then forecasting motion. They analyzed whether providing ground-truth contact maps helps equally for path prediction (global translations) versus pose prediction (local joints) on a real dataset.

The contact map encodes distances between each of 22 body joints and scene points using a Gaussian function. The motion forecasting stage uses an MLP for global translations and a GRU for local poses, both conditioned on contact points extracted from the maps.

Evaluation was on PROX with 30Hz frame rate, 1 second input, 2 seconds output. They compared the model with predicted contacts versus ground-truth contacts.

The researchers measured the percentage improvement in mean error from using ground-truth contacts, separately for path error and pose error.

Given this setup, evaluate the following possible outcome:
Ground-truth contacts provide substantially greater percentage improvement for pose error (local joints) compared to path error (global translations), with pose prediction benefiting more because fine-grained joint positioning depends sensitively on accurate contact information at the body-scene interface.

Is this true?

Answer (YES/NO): NO